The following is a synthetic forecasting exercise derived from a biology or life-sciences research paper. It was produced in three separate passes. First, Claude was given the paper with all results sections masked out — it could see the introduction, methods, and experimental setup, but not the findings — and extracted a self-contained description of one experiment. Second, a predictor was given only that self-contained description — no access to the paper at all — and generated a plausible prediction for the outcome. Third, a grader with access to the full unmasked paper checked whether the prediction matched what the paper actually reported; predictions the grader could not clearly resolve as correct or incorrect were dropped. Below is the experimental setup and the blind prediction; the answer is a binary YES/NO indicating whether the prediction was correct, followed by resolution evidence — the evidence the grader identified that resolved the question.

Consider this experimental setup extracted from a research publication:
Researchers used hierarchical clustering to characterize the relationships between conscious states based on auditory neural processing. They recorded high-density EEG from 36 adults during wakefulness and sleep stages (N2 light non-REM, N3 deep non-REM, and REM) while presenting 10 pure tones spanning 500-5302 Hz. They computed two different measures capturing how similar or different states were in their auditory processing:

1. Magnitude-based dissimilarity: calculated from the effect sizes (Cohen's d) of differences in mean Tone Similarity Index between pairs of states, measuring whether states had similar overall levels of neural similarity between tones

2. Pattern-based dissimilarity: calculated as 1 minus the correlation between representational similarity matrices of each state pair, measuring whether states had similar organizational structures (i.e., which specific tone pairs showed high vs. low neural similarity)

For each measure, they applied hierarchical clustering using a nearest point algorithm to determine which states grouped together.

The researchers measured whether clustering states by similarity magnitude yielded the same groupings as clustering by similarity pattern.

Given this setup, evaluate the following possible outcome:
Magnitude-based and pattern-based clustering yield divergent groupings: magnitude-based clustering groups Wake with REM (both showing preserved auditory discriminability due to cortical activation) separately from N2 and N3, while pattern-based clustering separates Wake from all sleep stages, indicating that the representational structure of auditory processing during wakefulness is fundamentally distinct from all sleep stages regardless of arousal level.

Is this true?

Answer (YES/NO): NO